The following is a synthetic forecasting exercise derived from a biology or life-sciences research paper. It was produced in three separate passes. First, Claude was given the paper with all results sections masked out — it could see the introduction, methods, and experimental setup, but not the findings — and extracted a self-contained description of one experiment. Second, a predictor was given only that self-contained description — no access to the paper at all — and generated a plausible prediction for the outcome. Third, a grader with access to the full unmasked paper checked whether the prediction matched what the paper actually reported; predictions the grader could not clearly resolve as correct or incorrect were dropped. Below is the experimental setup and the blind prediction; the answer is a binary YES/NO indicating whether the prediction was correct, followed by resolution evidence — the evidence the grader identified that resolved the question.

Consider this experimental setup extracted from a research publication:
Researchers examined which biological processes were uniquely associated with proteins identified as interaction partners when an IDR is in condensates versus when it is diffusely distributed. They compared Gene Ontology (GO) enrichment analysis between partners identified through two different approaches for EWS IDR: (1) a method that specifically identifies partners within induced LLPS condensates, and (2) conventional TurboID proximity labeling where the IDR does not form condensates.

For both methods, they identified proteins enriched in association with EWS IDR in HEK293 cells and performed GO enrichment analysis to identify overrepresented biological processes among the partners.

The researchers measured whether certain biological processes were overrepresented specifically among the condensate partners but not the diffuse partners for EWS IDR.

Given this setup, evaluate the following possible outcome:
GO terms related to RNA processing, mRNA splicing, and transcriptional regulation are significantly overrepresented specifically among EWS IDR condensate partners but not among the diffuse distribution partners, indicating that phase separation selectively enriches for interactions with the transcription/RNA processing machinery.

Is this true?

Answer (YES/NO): NO